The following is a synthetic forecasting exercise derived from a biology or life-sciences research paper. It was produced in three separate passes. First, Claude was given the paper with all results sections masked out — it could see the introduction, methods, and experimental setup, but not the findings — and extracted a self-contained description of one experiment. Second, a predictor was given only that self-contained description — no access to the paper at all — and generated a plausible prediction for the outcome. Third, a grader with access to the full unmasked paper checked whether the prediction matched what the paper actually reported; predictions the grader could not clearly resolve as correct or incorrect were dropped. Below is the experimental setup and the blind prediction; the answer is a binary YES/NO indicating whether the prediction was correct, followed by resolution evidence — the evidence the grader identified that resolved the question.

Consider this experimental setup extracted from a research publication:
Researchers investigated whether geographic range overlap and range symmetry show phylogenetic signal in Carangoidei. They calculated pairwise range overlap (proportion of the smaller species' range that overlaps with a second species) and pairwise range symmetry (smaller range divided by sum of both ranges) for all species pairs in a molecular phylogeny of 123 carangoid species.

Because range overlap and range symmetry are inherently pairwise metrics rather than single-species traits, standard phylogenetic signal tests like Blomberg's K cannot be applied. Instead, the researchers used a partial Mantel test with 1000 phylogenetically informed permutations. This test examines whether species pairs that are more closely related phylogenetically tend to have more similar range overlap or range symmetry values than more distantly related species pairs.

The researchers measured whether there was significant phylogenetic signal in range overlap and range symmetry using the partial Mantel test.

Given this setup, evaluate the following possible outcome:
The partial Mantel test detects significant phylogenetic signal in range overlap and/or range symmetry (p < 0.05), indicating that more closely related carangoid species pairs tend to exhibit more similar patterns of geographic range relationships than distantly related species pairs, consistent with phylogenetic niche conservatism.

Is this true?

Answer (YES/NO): YES